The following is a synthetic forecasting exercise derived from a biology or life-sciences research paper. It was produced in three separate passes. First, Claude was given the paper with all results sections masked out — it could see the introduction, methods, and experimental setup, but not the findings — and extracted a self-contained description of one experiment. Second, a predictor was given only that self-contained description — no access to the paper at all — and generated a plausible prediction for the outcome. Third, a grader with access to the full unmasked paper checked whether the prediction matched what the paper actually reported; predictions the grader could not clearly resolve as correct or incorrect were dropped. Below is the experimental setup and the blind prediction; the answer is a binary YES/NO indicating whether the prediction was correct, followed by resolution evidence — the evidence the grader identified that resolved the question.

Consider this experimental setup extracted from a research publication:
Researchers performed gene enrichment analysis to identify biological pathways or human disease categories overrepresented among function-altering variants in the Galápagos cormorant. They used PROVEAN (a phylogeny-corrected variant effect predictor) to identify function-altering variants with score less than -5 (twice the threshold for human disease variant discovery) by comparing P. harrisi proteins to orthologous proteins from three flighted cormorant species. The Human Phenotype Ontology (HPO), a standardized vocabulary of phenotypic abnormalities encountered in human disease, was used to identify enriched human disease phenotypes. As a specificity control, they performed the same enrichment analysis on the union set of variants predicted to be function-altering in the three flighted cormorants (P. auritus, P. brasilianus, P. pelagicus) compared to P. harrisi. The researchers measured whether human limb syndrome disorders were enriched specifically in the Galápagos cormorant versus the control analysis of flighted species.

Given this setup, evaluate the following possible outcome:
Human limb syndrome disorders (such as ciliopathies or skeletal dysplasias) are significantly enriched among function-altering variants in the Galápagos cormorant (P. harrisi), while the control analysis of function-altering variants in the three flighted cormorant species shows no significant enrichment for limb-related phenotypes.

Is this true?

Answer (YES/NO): YES